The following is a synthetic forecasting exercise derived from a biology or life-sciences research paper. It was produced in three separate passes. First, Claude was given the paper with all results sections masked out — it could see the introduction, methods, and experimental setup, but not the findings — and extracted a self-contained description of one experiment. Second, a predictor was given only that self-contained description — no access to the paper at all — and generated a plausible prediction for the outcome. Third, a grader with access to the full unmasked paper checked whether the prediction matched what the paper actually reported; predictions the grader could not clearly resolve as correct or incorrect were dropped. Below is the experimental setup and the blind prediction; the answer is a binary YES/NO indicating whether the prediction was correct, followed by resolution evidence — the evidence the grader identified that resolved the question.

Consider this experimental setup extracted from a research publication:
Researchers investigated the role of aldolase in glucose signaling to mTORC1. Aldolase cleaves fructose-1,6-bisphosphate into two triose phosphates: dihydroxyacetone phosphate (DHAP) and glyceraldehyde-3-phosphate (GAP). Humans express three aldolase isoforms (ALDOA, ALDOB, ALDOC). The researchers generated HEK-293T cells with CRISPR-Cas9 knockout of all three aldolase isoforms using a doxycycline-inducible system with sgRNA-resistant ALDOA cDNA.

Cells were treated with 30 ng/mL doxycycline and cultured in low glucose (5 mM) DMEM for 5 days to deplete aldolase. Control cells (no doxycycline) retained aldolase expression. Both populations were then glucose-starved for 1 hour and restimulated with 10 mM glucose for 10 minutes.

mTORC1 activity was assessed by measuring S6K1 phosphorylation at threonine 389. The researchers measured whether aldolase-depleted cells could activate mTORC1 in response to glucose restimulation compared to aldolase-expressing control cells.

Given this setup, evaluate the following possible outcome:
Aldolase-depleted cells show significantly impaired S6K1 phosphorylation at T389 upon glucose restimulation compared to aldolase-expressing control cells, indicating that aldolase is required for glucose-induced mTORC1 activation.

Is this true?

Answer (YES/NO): YES